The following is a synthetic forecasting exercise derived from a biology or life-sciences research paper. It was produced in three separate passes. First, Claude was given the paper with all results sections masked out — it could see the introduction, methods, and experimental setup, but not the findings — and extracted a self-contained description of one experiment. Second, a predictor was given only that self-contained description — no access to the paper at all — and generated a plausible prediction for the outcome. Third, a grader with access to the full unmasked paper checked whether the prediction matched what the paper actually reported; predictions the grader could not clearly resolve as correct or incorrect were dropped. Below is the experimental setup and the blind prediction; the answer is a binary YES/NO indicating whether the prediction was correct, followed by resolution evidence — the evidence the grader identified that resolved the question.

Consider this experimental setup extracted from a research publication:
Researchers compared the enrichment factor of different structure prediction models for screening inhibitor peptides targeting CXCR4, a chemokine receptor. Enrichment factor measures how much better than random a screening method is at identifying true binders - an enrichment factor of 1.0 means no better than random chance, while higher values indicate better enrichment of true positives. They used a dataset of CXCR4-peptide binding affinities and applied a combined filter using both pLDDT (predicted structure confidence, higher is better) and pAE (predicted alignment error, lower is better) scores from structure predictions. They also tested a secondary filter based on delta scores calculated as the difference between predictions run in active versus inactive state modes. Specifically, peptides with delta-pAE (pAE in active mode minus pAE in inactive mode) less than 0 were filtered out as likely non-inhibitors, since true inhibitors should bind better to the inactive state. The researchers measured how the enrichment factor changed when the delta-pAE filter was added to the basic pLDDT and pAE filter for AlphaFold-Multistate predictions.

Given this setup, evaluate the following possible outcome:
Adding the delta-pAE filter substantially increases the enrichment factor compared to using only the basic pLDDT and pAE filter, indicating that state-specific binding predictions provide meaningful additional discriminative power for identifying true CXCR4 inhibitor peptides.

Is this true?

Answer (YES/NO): NO